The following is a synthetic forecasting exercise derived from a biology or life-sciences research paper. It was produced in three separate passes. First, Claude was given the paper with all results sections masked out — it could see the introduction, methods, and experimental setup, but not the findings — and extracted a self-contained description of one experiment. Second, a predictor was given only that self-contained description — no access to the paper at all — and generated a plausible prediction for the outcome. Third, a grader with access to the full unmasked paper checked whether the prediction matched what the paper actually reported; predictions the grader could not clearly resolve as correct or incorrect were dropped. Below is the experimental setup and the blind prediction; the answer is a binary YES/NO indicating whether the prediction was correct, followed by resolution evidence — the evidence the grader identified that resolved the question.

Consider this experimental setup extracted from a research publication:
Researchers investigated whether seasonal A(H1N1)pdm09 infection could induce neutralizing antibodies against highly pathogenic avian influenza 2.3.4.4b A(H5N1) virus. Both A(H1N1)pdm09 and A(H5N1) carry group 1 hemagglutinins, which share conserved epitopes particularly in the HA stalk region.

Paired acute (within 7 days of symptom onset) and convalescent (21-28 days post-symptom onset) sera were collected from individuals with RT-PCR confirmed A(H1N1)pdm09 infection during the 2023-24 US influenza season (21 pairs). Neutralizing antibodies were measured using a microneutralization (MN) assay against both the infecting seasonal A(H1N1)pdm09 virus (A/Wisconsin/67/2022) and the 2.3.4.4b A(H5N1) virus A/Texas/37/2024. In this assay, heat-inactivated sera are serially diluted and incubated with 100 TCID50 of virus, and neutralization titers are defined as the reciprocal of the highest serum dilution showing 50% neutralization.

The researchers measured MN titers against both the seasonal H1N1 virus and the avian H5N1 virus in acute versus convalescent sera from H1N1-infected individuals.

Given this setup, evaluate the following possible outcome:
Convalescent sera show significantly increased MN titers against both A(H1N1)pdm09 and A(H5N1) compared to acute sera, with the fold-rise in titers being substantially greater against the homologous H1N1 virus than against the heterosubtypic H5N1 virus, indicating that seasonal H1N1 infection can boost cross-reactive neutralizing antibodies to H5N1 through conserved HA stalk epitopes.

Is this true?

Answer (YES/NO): NO